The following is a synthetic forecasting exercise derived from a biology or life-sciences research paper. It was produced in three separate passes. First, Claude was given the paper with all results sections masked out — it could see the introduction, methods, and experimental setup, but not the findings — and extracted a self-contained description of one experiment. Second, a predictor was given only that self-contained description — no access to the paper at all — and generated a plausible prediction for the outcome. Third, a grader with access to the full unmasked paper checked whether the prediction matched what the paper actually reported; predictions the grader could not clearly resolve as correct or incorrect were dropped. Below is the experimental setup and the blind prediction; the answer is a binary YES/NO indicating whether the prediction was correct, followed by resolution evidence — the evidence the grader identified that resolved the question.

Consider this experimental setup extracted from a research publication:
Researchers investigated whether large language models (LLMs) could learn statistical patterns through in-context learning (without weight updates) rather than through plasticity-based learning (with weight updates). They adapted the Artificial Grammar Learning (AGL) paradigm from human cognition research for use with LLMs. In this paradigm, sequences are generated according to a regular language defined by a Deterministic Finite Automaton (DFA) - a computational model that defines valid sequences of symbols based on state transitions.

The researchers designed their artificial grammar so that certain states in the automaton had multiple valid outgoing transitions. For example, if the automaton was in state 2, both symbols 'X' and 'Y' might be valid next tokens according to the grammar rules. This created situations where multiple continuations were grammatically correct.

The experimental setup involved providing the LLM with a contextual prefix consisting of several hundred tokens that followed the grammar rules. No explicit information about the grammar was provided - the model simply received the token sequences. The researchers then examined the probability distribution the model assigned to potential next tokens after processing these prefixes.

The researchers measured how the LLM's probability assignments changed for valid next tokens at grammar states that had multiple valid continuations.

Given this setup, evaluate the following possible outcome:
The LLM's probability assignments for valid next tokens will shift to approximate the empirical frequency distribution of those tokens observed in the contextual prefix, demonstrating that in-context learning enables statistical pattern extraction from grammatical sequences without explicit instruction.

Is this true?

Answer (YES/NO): YES